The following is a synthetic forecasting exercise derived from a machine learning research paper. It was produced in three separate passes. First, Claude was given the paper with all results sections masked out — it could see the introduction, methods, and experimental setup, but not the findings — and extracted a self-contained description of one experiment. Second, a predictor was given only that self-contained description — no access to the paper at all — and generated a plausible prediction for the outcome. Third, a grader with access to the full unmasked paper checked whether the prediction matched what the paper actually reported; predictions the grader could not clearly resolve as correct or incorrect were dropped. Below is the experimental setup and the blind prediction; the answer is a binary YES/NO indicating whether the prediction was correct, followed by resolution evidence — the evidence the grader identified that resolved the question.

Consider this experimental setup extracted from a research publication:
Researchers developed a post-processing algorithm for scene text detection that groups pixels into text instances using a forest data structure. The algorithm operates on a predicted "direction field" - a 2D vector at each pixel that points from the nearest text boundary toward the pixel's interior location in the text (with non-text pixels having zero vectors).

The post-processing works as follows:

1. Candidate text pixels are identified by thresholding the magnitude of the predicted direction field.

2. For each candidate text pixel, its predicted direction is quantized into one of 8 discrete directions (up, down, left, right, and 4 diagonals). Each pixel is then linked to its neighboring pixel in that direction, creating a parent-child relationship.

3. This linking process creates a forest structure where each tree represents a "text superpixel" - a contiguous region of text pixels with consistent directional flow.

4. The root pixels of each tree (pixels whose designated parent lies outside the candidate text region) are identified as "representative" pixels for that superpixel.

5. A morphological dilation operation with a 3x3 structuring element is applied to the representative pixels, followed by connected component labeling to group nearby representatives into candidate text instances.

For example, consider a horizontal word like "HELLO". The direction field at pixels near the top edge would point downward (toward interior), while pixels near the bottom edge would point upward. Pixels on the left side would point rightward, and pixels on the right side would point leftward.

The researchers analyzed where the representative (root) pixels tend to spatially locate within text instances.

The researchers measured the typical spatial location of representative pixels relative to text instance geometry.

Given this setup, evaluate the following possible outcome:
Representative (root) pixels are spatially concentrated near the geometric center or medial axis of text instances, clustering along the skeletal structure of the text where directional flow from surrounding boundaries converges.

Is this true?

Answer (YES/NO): YES